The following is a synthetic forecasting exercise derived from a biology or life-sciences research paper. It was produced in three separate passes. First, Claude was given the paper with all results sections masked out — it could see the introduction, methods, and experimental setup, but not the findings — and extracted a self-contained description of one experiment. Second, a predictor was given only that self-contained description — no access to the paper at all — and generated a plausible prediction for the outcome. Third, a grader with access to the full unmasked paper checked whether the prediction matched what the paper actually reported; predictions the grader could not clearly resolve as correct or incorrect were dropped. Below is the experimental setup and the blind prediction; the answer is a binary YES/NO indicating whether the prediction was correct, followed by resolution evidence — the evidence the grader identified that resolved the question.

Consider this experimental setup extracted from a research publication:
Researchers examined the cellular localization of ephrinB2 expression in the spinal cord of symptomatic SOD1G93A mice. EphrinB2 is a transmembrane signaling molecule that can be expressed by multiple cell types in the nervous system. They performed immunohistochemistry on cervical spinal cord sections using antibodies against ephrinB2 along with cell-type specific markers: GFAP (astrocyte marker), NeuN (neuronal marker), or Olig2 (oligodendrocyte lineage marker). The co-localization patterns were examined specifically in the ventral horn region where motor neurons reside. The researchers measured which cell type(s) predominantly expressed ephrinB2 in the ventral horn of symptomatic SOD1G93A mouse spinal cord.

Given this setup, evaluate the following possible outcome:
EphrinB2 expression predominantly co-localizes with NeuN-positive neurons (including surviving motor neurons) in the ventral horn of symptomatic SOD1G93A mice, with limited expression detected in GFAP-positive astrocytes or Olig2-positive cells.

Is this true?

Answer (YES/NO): NO